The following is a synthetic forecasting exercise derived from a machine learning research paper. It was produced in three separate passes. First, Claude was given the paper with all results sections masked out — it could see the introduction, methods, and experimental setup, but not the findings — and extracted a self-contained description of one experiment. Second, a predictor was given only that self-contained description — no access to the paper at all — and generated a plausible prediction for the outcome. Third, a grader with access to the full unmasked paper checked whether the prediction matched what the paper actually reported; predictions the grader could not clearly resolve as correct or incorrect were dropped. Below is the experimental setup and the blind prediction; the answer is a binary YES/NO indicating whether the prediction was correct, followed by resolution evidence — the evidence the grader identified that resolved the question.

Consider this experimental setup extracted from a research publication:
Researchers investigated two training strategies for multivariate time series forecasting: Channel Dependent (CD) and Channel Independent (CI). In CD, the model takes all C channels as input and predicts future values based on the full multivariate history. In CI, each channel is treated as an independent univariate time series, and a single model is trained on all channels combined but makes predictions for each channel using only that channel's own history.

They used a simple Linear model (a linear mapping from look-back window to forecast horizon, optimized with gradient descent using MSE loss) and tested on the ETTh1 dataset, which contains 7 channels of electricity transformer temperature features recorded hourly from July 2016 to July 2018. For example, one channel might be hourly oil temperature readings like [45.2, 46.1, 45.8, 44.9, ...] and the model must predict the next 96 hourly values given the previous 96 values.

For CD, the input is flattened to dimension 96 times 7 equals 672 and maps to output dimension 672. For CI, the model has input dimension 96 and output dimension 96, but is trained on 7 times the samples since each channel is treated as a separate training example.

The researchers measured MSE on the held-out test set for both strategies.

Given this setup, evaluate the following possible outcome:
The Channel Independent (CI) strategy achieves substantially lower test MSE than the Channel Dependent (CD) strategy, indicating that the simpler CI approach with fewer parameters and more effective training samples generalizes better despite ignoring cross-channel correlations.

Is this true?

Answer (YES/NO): YES